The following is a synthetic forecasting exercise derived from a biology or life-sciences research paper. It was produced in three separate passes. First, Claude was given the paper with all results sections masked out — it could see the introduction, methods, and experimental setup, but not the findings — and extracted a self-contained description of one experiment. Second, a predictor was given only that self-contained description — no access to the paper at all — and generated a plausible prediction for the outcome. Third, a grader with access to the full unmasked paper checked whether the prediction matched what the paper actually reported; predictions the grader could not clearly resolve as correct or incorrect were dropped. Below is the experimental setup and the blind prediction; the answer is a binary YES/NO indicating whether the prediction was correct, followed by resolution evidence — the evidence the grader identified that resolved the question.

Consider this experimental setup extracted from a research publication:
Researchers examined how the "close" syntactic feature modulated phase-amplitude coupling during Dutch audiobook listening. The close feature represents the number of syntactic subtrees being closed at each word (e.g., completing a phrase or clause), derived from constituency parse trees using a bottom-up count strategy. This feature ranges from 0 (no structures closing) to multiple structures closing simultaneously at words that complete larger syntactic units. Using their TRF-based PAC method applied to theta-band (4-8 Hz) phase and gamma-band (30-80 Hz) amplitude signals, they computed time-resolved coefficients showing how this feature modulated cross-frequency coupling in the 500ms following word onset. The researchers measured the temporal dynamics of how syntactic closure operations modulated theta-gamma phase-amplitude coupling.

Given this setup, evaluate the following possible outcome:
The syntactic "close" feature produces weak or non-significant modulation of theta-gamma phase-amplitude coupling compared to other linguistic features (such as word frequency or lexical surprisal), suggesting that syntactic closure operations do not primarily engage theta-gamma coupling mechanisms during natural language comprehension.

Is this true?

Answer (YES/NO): NO